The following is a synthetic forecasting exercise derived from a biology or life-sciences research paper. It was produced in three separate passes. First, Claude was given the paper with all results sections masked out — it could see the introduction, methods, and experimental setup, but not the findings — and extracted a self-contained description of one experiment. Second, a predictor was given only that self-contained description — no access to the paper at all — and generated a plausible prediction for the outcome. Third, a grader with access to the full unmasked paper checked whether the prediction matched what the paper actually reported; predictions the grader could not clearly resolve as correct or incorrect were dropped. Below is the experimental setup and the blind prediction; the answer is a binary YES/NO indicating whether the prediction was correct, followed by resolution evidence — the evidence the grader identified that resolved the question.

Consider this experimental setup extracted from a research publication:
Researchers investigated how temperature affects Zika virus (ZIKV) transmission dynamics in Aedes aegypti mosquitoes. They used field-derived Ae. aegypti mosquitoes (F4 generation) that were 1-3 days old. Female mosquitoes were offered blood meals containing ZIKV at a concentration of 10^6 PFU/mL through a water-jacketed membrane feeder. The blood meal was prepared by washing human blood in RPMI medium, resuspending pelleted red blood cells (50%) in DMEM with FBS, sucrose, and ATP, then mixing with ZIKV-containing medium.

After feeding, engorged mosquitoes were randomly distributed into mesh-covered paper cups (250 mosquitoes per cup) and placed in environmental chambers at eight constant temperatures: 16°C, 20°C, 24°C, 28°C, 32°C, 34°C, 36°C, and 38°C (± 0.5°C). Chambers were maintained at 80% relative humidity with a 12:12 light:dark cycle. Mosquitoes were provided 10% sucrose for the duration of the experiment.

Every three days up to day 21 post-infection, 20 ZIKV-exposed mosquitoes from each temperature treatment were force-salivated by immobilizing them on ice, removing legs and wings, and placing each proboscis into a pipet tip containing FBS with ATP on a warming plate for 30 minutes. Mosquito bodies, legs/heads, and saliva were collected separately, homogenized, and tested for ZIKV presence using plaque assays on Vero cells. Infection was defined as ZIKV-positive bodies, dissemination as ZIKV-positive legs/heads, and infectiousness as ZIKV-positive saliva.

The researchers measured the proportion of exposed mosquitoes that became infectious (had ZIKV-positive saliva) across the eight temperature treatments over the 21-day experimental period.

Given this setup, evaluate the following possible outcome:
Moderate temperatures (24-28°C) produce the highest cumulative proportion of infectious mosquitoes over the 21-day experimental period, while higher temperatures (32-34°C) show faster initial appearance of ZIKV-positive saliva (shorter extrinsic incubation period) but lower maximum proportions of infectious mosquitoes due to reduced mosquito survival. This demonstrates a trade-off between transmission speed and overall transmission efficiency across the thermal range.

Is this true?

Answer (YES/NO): NO